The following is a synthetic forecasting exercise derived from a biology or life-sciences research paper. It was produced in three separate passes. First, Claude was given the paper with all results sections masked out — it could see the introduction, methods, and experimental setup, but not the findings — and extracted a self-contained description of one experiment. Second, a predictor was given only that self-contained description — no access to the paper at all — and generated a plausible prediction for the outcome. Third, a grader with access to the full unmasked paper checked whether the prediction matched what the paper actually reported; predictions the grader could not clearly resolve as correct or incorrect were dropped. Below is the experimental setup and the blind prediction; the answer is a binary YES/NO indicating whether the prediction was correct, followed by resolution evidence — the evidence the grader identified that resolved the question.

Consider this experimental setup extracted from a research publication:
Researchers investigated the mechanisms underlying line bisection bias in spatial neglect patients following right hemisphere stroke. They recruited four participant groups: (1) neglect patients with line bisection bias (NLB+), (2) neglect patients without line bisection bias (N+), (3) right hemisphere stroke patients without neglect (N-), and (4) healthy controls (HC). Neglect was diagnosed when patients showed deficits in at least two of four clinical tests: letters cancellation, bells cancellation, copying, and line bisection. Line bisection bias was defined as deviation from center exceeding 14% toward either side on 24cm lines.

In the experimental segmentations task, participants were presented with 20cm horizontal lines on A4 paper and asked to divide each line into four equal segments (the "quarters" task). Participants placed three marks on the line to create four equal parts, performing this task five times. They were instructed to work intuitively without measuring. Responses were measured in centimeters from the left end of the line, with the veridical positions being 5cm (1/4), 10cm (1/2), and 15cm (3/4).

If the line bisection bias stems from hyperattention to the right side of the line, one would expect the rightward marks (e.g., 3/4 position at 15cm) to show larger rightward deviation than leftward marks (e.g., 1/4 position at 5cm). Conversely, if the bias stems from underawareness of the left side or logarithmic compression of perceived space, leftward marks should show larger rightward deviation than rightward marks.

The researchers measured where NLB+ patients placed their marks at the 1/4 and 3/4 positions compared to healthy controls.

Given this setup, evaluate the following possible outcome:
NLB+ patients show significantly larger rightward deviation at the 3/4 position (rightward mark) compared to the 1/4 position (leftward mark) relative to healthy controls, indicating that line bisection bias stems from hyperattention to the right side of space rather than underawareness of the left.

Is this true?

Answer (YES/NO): NO